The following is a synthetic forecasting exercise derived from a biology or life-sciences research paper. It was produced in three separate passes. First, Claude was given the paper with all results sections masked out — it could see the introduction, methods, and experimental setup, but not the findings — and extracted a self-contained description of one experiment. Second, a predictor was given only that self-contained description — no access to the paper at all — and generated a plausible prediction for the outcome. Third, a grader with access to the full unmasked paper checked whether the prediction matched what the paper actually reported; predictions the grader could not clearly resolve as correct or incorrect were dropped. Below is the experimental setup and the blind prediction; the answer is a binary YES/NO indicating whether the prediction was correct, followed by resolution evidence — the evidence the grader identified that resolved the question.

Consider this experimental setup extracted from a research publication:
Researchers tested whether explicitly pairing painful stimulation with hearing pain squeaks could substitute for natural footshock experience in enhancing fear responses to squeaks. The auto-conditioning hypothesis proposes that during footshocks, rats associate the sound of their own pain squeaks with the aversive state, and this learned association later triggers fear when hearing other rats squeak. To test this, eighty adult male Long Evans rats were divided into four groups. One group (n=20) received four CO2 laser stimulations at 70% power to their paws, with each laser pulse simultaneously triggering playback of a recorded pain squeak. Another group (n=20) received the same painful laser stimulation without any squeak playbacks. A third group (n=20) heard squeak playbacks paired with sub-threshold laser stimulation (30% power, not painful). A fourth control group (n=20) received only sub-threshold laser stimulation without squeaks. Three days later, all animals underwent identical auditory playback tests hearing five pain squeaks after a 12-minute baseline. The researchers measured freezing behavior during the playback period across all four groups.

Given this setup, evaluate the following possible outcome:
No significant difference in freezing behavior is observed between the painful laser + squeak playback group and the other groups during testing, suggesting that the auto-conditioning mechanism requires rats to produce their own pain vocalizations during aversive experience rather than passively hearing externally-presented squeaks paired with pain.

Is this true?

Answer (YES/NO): YES